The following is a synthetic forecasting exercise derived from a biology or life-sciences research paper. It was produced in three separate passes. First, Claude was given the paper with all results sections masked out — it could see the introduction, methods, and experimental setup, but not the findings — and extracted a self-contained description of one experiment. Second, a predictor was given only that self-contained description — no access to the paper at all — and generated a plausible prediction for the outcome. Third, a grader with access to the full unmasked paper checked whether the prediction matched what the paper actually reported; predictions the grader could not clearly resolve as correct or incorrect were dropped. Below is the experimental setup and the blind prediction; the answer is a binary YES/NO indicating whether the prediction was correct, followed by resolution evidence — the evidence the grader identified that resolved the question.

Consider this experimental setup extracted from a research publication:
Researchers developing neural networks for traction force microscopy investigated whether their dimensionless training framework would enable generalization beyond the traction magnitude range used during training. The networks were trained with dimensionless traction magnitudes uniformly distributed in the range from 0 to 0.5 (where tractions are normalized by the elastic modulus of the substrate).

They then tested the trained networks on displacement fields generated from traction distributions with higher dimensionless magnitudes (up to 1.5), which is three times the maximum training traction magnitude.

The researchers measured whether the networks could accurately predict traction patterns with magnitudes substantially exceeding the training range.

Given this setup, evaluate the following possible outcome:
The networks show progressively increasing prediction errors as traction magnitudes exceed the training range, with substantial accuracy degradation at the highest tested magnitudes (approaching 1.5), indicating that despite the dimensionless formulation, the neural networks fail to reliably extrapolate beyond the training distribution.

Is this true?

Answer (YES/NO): NO